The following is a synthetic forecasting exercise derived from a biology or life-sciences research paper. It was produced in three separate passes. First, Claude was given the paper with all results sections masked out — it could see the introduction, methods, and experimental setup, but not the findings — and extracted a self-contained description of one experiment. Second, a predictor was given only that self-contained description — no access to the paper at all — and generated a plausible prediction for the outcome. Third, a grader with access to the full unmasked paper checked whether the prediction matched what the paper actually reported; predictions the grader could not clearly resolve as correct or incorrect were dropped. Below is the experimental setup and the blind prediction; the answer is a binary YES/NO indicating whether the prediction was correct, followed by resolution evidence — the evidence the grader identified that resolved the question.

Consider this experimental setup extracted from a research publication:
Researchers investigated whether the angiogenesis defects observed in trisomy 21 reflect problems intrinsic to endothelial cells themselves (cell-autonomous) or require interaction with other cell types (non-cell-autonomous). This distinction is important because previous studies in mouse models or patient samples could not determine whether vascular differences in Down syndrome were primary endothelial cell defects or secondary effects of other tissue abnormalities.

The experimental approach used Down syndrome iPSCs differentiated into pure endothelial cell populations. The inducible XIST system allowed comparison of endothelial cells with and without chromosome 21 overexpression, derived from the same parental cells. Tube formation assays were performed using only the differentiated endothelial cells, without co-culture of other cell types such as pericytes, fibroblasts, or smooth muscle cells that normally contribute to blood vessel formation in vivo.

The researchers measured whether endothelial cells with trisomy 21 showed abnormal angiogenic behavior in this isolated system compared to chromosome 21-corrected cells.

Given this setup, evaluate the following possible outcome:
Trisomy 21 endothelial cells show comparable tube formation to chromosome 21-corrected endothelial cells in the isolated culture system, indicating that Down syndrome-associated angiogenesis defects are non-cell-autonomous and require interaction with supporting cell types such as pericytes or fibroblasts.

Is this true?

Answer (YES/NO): NO